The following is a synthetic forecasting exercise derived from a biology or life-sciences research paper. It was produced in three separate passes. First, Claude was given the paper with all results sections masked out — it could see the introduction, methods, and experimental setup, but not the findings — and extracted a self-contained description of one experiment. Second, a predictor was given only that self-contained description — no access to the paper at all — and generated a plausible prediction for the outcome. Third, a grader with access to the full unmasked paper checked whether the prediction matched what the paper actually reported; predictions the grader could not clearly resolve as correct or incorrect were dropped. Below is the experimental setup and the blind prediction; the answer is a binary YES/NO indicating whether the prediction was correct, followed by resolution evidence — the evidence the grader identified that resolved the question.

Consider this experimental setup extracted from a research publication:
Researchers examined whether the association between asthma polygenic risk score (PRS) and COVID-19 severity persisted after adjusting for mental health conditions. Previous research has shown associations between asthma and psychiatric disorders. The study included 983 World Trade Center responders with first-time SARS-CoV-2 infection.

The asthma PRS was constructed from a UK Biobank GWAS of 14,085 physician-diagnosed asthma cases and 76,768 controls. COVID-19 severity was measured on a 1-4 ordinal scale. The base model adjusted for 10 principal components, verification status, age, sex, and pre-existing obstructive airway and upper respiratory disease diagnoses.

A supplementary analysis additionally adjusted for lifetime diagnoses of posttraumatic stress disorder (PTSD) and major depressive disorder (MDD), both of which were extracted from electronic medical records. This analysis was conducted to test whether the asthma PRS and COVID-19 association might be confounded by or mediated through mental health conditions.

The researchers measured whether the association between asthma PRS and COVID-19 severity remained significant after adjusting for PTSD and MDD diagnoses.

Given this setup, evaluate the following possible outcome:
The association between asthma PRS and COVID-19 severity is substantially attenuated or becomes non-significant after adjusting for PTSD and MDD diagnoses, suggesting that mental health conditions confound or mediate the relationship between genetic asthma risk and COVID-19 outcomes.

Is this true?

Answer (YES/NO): NO